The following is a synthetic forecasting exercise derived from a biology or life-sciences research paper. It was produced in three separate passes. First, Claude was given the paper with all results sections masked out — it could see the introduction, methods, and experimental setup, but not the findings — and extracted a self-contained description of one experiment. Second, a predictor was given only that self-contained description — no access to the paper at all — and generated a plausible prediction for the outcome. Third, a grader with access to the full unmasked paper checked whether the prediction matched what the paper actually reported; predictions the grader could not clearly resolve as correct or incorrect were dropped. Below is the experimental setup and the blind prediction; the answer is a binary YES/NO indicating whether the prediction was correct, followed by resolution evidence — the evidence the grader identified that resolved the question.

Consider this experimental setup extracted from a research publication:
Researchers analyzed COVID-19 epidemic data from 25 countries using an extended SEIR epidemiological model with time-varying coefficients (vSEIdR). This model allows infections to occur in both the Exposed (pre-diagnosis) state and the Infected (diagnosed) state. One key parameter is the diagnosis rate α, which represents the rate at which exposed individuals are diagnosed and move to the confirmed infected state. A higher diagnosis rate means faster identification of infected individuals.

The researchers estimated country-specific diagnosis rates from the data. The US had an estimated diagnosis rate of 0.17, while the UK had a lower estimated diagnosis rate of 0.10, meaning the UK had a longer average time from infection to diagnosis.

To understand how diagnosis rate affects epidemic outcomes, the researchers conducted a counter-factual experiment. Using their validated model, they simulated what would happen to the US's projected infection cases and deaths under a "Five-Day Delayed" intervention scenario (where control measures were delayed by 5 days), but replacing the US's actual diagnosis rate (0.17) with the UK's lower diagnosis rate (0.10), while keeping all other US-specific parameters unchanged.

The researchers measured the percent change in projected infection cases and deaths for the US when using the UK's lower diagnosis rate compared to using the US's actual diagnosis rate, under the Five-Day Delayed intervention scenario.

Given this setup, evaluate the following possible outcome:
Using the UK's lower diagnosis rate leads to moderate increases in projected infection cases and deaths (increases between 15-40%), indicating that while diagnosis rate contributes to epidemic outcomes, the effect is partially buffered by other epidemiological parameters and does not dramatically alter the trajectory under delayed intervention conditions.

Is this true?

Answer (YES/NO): NO